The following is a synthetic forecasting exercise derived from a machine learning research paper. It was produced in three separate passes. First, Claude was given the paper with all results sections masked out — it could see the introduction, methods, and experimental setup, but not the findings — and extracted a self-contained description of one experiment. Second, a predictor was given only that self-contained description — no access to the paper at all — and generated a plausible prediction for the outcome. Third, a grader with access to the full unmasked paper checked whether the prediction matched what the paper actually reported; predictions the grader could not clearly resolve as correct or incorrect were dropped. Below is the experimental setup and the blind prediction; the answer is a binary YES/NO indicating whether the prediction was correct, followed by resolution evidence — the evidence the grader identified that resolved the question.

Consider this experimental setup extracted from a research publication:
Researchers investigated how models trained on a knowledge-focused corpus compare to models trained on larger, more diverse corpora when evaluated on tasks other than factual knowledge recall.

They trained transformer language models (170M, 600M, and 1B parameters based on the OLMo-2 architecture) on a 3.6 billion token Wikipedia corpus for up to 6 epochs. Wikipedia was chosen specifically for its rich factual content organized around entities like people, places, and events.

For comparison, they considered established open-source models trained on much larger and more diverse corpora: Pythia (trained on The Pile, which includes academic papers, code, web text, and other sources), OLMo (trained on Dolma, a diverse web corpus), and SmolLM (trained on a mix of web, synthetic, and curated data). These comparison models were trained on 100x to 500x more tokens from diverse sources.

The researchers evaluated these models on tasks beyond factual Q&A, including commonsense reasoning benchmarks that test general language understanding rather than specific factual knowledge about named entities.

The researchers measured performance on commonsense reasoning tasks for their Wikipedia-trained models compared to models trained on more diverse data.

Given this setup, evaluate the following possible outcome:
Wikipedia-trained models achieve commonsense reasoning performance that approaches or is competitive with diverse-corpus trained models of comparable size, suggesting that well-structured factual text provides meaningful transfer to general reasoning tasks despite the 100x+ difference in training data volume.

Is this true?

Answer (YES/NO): NO